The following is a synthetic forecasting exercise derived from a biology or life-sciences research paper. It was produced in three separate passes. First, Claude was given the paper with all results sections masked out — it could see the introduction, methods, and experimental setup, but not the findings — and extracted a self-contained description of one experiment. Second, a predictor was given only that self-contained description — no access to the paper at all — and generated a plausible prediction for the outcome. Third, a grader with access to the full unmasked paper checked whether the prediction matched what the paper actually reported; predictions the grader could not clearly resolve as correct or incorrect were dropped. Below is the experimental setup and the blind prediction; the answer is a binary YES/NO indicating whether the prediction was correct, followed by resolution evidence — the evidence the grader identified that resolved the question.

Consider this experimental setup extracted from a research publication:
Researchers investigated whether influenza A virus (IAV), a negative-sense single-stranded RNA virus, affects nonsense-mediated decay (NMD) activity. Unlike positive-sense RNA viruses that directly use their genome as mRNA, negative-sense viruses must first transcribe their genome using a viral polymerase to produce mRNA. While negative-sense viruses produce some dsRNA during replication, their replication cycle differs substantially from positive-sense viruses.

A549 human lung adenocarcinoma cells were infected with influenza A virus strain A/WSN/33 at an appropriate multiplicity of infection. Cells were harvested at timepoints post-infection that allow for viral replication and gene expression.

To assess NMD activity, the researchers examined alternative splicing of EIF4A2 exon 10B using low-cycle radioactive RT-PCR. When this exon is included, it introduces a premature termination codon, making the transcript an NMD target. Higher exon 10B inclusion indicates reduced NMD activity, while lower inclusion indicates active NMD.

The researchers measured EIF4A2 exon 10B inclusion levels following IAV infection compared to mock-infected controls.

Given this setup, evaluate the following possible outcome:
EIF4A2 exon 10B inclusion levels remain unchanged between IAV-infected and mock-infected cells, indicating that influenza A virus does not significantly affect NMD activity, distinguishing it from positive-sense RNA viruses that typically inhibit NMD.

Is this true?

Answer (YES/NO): NO